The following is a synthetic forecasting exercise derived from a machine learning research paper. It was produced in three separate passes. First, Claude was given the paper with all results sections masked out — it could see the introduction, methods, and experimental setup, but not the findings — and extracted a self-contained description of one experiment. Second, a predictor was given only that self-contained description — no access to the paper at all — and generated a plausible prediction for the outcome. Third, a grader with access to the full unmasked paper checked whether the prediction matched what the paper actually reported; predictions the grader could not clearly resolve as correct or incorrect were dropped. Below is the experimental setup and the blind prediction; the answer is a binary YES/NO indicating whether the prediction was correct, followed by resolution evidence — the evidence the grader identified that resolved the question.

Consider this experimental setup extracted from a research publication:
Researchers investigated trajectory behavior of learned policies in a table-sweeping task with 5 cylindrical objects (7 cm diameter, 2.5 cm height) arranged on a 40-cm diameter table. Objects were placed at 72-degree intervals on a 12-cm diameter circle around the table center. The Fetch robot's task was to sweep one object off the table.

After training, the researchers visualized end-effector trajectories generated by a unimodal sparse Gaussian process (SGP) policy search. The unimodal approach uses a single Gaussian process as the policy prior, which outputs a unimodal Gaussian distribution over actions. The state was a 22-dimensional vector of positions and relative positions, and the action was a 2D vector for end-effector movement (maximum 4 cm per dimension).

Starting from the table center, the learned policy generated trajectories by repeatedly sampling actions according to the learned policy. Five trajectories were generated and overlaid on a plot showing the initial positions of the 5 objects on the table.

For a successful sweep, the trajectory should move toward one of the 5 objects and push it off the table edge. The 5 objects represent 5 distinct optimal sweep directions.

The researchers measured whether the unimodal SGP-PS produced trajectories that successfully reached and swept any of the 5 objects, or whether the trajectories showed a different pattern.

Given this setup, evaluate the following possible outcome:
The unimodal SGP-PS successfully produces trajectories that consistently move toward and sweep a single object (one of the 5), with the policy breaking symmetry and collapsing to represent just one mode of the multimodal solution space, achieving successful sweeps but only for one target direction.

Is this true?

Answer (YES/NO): NO